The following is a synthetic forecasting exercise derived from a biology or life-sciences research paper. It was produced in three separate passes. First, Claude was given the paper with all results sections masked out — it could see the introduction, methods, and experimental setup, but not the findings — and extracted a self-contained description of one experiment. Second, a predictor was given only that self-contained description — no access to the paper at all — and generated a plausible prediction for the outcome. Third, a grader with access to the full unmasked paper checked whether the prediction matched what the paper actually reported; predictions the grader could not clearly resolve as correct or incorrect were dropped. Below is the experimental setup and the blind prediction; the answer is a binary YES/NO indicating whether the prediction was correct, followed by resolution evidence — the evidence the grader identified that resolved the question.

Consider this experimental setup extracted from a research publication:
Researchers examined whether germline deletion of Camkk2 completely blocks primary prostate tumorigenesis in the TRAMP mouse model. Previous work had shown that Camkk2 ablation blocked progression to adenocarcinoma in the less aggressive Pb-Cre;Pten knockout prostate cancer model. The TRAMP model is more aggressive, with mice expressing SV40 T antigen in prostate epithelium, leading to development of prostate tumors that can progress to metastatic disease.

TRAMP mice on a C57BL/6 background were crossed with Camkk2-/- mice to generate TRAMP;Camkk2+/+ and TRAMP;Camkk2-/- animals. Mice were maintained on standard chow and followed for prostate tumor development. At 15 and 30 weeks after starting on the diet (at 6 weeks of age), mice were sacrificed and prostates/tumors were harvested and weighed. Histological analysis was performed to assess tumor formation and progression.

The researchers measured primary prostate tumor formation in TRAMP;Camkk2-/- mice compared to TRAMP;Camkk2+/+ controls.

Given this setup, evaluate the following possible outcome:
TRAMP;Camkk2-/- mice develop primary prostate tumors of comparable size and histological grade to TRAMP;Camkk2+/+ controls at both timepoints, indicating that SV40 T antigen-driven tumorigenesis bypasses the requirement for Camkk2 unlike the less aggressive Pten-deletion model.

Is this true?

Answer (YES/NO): NO